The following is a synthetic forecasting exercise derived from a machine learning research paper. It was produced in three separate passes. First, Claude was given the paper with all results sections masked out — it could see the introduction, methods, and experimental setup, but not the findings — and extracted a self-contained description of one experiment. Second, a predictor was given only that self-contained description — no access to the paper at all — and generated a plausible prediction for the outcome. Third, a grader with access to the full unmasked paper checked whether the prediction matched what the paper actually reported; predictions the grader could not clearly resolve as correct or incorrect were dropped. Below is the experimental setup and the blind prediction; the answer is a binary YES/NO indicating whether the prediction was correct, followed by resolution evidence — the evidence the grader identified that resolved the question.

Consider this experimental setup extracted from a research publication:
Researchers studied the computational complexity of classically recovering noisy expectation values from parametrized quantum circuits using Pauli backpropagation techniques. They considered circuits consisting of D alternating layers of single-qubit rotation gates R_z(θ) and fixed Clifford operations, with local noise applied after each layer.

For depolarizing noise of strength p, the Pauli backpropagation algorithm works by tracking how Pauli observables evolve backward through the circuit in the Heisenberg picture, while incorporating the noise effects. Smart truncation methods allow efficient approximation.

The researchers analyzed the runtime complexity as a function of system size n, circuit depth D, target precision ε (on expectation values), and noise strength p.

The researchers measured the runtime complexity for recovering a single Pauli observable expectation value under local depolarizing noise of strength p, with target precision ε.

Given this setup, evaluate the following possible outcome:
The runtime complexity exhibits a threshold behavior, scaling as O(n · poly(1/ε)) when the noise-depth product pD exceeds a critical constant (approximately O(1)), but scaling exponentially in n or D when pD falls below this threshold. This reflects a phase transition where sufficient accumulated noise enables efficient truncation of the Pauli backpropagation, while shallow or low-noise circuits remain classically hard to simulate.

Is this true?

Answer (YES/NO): NO